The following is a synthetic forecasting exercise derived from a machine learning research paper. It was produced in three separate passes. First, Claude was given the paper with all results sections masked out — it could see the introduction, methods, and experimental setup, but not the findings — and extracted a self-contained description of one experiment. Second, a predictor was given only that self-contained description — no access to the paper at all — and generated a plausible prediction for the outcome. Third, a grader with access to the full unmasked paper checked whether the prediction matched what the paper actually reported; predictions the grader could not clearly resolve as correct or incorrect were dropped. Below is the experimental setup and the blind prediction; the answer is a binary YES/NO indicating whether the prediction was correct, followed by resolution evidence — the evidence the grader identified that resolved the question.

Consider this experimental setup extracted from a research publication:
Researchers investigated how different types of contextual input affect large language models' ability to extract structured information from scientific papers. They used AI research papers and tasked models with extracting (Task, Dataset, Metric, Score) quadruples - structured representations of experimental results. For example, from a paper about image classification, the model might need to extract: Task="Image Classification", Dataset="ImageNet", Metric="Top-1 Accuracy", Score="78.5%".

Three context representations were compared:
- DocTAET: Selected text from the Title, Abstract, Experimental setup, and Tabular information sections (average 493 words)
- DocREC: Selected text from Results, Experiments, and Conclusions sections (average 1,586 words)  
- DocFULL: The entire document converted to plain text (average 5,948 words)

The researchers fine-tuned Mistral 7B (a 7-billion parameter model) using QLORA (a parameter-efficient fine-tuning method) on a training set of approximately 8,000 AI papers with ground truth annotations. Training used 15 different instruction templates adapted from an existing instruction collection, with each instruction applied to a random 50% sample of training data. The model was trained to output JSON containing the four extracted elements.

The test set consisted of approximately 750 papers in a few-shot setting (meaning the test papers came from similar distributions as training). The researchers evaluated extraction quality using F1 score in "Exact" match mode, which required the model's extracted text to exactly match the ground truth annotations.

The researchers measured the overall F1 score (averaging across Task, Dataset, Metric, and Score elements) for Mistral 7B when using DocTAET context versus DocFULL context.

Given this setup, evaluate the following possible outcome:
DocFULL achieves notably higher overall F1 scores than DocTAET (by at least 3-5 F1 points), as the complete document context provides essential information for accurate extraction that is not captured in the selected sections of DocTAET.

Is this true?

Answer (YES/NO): NO